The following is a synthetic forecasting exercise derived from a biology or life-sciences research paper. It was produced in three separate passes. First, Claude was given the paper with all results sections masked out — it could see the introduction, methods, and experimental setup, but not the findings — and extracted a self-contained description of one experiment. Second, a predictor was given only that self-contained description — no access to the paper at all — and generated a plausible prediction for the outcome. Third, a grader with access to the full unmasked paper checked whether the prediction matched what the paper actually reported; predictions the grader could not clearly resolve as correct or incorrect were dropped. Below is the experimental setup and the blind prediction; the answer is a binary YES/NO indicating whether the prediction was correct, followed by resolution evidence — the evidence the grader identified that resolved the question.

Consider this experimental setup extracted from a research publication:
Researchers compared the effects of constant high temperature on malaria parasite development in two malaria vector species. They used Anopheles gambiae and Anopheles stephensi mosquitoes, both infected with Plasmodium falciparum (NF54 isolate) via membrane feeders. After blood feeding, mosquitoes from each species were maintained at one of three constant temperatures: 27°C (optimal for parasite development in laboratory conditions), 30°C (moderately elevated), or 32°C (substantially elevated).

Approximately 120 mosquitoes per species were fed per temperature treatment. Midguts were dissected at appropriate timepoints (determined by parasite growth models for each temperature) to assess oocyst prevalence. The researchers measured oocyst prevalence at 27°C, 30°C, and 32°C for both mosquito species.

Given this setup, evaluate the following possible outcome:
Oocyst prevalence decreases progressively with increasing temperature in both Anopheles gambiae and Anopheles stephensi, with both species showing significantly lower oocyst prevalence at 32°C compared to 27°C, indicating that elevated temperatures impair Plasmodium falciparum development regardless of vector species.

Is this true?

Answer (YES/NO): YES